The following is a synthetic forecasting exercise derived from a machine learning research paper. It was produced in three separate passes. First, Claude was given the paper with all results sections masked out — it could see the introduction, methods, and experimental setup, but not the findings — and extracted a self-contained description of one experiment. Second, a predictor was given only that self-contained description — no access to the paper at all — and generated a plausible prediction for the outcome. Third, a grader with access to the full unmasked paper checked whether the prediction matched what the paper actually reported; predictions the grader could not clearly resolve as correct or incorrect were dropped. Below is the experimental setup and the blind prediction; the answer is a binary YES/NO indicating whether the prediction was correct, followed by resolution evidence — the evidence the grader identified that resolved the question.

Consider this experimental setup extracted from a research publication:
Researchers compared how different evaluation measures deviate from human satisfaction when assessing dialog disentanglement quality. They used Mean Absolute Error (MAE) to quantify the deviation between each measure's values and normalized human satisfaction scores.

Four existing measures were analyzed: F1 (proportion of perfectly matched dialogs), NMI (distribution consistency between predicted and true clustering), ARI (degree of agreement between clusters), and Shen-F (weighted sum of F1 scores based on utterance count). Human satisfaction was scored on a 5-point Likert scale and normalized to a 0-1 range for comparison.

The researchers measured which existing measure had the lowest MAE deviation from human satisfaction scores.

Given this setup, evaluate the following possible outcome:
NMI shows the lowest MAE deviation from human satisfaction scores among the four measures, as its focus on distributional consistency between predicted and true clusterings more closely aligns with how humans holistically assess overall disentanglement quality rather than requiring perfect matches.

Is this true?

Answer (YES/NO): NO